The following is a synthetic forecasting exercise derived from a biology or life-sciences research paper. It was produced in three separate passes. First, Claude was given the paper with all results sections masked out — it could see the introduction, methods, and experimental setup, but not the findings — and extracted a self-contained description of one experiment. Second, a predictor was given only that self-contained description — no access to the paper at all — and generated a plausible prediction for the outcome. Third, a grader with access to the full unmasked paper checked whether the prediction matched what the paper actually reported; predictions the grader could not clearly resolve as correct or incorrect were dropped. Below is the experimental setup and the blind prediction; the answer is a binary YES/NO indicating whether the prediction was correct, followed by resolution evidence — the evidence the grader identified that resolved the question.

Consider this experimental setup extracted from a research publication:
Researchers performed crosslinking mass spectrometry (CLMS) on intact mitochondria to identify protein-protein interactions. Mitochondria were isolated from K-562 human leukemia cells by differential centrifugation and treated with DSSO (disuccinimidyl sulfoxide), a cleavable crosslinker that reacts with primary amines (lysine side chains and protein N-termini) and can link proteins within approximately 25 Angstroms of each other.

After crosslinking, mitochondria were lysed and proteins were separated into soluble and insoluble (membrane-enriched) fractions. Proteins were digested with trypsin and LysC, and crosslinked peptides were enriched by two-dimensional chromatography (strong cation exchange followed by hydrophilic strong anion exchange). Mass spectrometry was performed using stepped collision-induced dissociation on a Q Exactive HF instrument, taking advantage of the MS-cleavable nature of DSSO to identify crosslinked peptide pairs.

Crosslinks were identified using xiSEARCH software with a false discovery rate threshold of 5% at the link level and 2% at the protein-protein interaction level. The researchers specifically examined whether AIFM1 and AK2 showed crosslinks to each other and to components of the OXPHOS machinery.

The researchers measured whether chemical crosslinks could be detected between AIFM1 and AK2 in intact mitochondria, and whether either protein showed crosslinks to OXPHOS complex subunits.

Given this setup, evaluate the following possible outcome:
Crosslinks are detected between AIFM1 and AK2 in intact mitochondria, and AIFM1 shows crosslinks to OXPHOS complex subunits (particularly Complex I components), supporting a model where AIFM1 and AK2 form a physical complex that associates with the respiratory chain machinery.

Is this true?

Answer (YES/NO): NO